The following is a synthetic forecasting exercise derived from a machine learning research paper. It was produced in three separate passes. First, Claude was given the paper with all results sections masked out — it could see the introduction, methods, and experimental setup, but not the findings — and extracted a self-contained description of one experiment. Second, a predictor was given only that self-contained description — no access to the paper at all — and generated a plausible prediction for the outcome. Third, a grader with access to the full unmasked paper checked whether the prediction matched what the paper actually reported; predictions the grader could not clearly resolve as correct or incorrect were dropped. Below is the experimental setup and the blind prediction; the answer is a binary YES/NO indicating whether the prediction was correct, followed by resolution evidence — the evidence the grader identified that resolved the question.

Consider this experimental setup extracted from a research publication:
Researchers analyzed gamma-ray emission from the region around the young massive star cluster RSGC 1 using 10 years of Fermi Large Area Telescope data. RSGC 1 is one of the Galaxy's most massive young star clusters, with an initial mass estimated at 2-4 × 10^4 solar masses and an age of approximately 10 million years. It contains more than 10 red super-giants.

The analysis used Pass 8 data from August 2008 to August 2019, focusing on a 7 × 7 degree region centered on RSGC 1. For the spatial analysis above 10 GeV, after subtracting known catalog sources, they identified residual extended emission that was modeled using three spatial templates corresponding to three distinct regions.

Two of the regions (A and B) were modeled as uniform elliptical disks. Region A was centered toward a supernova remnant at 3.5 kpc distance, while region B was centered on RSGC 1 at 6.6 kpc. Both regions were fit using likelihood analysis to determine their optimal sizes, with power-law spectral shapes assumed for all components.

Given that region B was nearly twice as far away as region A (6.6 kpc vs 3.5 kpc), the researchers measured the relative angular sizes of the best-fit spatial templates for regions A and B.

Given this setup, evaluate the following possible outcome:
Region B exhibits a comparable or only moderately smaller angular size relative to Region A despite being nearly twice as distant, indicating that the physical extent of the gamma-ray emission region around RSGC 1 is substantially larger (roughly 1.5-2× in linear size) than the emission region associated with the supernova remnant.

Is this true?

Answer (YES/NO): NO